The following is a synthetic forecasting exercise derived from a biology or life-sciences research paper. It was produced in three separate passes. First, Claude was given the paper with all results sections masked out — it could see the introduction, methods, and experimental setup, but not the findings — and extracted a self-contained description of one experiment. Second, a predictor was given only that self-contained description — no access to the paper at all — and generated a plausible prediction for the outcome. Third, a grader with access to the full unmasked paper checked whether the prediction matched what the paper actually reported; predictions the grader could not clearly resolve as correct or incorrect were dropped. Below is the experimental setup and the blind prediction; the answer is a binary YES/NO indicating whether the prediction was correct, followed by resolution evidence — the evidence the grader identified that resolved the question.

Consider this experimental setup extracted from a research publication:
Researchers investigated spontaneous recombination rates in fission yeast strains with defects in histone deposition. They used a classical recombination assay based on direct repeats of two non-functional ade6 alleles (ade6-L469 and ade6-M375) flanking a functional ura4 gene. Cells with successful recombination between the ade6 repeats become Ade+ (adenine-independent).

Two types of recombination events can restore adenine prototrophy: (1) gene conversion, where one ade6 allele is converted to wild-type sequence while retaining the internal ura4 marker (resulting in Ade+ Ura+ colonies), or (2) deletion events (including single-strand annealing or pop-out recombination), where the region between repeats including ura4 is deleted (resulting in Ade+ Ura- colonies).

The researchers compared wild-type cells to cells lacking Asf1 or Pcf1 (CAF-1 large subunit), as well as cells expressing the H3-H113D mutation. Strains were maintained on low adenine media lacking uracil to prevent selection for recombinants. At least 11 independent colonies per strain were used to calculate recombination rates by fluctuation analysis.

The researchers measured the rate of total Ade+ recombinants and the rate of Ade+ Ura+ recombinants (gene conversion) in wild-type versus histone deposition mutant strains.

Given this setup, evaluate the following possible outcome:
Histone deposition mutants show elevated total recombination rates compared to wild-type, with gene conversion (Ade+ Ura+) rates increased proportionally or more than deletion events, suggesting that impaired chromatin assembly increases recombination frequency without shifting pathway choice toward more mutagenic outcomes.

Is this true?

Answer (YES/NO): NO